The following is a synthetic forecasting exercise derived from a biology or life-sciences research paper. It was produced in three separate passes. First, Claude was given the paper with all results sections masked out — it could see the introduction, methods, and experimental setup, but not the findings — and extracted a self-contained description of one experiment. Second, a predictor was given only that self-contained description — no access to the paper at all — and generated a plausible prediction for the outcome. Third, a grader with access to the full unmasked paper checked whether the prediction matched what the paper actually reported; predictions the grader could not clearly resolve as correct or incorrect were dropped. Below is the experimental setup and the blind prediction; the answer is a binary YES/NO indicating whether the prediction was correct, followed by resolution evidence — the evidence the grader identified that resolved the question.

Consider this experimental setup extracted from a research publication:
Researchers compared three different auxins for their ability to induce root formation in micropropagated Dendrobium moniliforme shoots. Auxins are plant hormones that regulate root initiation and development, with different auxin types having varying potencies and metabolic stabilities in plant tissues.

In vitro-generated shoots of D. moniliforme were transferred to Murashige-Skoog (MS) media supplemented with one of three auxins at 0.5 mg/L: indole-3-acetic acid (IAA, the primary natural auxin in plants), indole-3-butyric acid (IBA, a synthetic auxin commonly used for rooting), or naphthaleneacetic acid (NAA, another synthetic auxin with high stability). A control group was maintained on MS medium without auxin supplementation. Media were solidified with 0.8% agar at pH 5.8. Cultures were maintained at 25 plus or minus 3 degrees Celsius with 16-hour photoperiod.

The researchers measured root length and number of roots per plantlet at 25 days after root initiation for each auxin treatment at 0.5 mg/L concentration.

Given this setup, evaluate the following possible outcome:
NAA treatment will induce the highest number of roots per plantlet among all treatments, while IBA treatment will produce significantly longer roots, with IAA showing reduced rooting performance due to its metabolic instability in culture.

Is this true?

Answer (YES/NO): NO